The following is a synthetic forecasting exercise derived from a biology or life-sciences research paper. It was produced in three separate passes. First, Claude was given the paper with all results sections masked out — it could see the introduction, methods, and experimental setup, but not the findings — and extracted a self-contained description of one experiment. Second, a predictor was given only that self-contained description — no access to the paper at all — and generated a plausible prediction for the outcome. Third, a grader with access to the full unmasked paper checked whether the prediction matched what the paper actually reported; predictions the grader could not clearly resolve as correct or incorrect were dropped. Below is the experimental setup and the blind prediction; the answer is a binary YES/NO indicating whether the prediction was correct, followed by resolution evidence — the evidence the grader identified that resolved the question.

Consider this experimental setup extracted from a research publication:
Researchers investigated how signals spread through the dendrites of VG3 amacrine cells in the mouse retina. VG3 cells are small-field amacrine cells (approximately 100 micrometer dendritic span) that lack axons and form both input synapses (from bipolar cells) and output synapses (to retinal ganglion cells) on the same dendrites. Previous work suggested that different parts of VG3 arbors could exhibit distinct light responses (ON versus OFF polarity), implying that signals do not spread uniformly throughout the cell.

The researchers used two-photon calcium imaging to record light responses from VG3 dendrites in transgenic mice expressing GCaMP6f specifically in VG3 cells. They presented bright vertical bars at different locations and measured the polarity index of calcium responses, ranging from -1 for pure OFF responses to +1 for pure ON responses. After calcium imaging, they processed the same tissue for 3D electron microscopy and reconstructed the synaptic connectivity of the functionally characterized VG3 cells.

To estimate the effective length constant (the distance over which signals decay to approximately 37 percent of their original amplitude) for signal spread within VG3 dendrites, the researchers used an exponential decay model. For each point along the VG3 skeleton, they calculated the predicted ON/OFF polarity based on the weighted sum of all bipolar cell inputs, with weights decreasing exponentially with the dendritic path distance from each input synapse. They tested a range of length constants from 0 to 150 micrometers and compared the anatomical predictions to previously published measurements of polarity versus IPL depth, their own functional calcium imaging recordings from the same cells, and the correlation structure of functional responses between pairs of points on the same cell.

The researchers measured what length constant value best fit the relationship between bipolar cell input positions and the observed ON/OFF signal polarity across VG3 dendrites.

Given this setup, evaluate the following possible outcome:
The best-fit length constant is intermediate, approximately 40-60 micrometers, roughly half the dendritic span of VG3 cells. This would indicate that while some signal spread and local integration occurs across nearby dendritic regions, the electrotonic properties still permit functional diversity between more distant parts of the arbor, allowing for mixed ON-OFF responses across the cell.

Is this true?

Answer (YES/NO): NO